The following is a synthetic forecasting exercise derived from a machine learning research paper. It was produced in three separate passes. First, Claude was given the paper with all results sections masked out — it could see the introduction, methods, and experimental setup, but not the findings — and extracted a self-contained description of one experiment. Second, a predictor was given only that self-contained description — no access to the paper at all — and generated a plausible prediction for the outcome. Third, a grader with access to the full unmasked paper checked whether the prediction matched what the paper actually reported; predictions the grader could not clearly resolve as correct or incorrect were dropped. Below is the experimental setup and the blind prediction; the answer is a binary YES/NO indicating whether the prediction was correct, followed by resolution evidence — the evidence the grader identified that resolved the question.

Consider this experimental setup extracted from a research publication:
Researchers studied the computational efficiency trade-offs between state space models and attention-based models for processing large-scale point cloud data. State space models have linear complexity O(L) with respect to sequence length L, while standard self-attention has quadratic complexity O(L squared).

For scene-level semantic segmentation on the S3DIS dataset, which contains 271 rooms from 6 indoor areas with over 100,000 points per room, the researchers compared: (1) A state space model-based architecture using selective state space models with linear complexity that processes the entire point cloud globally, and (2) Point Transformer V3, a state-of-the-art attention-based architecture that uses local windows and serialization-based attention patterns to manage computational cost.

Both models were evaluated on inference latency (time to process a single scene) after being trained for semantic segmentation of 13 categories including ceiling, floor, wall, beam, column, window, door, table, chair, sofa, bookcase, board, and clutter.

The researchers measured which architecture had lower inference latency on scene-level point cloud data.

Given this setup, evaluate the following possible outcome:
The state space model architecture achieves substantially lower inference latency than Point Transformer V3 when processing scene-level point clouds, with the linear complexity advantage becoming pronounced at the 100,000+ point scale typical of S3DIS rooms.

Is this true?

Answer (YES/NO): NO